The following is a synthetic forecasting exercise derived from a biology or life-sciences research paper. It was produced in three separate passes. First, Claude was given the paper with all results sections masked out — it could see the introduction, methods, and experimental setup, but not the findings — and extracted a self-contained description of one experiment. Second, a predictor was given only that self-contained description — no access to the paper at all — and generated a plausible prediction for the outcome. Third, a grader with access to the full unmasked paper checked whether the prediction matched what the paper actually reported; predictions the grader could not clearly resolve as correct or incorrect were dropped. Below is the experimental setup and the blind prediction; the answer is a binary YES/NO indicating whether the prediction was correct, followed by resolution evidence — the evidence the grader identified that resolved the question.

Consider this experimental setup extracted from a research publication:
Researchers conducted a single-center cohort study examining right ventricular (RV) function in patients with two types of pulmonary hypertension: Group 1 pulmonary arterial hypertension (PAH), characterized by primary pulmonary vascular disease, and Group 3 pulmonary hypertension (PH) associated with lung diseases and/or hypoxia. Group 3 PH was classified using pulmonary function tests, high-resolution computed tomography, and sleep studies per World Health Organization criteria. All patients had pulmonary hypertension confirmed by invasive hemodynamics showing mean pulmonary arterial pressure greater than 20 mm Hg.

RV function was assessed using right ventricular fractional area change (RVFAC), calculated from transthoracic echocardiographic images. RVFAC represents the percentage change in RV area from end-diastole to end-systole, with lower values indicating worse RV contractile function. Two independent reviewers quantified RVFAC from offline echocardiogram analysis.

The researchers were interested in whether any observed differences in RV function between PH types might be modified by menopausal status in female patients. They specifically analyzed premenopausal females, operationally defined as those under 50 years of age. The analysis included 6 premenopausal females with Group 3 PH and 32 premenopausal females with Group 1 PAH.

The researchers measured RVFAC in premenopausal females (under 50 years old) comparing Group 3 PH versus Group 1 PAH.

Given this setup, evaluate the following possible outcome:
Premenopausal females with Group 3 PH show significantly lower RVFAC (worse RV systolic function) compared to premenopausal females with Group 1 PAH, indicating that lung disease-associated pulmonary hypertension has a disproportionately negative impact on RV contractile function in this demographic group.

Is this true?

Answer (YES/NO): NO